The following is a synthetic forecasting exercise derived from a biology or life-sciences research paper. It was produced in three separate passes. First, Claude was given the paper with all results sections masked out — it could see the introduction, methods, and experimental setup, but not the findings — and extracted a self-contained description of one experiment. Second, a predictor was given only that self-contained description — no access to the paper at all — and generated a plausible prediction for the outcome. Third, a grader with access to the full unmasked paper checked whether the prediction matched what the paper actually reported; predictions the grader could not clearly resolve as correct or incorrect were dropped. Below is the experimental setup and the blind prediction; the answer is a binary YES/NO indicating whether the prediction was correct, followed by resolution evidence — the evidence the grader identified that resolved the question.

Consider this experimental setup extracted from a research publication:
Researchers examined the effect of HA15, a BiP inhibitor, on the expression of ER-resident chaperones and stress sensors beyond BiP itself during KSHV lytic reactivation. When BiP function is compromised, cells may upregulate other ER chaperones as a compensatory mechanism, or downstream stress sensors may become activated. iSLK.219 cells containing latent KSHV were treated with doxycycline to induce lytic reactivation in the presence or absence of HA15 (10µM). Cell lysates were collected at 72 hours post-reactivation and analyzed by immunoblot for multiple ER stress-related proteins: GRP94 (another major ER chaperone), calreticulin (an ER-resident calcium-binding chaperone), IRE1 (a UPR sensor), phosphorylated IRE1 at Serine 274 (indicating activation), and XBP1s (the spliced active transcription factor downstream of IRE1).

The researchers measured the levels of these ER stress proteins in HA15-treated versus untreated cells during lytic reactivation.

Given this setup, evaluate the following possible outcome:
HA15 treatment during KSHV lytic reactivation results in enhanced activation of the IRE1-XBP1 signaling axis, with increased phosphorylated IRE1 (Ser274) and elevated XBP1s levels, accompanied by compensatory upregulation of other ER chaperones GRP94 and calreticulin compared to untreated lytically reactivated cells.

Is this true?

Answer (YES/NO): NO